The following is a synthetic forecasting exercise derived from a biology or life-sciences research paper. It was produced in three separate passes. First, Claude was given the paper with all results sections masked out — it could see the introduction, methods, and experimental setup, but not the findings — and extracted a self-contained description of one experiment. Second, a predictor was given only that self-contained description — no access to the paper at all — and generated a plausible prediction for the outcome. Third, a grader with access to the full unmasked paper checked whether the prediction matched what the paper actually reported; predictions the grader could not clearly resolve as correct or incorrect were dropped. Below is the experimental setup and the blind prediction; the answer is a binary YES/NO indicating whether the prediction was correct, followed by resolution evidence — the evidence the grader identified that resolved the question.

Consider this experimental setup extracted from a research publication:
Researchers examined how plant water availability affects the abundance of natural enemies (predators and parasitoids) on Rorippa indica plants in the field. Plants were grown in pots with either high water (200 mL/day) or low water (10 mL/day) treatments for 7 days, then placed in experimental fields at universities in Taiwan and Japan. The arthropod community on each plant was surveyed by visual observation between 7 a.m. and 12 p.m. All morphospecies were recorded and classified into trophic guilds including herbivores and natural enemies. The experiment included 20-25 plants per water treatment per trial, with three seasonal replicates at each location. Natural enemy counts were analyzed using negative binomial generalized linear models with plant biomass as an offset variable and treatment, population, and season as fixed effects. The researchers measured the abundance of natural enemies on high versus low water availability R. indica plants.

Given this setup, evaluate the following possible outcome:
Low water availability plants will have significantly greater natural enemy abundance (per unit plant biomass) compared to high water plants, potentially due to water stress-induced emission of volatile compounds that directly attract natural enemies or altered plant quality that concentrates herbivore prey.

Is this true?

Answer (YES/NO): NO